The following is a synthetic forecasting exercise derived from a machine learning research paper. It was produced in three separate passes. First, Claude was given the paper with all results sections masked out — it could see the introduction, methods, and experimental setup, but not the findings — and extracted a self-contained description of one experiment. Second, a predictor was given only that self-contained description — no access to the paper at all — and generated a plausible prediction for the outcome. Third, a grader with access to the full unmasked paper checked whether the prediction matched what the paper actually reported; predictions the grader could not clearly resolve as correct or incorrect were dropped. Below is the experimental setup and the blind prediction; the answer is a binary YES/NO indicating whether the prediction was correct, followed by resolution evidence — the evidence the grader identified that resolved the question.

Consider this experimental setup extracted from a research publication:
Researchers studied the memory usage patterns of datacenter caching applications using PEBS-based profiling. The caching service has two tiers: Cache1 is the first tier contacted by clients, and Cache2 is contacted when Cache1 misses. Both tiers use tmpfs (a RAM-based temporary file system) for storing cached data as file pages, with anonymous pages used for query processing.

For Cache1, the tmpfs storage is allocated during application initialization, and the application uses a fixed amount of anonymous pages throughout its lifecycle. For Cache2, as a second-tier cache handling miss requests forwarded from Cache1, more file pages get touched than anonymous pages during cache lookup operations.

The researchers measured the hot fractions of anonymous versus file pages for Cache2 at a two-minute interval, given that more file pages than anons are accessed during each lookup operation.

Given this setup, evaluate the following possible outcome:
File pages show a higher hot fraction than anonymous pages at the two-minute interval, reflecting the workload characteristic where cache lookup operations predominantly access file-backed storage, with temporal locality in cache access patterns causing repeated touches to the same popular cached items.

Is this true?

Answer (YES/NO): YES